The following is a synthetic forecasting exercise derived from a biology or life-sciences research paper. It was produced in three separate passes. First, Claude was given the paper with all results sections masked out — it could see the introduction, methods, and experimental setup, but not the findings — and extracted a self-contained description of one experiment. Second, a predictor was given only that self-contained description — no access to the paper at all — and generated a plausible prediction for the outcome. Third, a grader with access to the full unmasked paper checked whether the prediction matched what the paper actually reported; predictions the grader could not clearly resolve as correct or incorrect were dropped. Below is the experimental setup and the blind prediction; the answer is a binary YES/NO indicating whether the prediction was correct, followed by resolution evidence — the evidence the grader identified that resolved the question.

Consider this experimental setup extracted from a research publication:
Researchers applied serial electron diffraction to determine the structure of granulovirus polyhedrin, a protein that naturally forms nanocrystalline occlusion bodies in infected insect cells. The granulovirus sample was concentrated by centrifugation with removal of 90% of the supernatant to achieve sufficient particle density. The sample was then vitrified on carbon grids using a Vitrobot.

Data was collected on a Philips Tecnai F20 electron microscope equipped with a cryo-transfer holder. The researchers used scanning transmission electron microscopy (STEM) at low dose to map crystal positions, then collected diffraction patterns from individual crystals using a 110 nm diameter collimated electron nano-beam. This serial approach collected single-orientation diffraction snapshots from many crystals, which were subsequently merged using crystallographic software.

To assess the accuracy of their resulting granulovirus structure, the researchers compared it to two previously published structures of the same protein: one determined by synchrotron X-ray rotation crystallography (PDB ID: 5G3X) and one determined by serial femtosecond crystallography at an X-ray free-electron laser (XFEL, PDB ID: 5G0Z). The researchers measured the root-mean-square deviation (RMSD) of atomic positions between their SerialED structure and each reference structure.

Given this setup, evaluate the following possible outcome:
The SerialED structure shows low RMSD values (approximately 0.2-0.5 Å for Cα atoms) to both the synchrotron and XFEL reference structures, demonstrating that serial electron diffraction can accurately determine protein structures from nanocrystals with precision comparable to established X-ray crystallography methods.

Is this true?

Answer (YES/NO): YES